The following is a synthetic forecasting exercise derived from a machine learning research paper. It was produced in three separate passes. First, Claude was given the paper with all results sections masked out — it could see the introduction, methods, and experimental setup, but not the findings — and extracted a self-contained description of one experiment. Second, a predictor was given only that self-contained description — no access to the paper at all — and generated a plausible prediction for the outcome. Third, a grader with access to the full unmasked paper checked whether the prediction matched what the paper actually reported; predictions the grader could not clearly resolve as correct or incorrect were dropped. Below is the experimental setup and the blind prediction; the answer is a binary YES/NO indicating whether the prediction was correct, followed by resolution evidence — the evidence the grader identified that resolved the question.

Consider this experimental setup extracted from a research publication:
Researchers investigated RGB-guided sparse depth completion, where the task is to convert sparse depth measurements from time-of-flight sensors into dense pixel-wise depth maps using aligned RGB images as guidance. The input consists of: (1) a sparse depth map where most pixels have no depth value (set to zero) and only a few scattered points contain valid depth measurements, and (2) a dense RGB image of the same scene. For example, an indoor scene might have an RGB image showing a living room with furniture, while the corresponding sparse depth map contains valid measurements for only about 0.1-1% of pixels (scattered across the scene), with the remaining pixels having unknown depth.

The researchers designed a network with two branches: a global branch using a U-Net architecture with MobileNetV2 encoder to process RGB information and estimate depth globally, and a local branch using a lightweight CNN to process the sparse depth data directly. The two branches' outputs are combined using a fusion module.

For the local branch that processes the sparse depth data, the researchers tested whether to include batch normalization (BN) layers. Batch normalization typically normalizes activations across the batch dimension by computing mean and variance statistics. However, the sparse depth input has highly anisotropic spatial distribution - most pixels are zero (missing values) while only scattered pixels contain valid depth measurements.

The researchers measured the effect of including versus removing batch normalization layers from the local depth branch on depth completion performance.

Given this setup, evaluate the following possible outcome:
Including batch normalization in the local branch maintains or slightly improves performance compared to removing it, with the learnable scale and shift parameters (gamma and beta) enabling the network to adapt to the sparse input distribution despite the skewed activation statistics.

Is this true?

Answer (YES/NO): NO